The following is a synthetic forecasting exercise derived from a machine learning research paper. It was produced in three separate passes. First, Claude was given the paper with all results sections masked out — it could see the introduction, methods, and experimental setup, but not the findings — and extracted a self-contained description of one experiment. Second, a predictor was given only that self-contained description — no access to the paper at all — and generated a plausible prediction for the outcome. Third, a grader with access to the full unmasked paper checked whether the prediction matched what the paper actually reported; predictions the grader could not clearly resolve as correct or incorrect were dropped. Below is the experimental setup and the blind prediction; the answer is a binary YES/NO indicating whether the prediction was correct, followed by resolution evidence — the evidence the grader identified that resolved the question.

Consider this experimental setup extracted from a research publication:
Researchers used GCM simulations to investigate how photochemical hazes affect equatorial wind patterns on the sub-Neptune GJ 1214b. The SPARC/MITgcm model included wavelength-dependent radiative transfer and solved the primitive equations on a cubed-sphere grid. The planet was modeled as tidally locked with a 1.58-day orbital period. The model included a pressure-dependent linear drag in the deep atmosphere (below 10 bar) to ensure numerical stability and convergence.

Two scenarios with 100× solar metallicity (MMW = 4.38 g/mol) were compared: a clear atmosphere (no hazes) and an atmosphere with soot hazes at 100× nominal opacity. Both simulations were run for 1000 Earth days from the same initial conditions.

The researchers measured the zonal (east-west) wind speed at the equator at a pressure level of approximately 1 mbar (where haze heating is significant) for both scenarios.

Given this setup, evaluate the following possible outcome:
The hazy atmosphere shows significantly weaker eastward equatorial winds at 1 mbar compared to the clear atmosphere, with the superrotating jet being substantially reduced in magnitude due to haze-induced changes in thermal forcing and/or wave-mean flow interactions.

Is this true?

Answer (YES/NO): NO